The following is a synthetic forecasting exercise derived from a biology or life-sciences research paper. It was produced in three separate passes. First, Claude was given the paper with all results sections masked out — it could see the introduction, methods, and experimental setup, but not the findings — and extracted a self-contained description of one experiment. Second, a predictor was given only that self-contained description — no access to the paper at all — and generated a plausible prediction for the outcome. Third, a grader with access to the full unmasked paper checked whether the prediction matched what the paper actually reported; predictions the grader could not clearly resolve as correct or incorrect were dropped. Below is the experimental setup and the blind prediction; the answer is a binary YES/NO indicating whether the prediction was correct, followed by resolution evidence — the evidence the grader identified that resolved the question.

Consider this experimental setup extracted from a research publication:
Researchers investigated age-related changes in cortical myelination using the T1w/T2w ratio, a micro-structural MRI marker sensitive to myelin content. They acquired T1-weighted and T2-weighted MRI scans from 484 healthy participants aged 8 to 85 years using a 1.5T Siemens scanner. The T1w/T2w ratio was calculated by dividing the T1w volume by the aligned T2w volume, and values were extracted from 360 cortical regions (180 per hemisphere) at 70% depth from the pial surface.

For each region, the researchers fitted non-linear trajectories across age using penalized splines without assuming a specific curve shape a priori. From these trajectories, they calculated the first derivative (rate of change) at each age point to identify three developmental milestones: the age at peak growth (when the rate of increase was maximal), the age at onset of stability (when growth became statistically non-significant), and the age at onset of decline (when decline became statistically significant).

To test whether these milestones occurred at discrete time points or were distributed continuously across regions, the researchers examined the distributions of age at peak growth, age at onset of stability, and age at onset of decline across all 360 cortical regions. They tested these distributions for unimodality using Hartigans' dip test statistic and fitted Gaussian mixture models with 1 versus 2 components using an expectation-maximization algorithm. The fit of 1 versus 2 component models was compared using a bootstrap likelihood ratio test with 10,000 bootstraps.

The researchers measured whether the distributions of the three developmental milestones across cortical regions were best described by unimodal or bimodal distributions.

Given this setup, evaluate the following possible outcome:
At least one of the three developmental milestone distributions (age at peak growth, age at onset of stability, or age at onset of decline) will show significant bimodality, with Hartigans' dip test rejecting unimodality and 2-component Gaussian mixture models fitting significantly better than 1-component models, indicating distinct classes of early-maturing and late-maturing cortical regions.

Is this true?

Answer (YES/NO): YES